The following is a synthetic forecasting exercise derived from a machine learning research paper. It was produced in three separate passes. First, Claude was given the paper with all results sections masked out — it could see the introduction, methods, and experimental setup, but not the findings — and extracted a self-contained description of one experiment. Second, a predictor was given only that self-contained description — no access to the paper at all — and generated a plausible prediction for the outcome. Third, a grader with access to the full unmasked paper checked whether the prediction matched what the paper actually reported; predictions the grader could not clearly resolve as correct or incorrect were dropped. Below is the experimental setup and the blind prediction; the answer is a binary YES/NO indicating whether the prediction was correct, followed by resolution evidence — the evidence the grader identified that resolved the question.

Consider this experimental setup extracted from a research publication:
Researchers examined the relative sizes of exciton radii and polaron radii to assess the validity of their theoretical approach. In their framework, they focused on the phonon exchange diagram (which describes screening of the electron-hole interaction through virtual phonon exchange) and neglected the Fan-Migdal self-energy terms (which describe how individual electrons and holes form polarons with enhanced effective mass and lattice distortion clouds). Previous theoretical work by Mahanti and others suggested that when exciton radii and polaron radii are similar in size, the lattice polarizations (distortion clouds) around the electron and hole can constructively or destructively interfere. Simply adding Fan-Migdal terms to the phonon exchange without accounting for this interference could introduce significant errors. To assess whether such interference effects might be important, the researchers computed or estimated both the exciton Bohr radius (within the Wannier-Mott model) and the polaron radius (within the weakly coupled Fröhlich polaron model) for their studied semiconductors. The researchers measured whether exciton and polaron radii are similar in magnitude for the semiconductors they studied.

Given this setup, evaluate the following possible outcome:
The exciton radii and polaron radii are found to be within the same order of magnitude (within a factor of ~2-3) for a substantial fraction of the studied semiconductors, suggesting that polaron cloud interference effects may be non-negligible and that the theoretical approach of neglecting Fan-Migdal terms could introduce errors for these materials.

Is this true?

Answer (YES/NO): NO